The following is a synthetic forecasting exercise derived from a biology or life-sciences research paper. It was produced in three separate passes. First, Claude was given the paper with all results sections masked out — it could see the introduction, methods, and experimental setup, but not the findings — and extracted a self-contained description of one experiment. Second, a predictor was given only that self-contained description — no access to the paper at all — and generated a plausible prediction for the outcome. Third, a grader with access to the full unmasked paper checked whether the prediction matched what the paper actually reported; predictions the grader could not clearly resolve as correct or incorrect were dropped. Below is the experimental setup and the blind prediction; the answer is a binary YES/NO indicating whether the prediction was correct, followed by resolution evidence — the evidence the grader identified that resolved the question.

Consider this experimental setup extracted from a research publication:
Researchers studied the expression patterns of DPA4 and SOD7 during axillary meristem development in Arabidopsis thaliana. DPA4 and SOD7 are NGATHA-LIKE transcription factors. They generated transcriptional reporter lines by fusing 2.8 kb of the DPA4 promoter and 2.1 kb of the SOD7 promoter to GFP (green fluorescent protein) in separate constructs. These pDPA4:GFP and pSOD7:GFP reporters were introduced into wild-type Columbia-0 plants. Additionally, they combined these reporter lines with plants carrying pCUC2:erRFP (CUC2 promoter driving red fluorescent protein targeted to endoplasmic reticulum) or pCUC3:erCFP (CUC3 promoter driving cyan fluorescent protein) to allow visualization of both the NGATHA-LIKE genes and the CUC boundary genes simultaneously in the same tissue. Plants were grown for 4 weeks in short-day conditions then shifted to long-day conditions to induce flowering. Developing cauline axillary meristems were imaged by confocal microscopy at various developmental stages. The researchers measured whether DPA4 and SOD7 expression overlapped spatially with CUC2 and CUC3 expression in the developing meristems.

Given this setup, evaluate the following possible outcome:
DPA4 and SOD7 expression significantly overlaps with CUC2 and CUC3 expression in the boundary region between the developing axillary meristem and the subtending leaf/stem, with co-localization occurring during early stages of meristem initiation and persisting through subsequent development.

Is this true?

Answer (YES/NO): NO